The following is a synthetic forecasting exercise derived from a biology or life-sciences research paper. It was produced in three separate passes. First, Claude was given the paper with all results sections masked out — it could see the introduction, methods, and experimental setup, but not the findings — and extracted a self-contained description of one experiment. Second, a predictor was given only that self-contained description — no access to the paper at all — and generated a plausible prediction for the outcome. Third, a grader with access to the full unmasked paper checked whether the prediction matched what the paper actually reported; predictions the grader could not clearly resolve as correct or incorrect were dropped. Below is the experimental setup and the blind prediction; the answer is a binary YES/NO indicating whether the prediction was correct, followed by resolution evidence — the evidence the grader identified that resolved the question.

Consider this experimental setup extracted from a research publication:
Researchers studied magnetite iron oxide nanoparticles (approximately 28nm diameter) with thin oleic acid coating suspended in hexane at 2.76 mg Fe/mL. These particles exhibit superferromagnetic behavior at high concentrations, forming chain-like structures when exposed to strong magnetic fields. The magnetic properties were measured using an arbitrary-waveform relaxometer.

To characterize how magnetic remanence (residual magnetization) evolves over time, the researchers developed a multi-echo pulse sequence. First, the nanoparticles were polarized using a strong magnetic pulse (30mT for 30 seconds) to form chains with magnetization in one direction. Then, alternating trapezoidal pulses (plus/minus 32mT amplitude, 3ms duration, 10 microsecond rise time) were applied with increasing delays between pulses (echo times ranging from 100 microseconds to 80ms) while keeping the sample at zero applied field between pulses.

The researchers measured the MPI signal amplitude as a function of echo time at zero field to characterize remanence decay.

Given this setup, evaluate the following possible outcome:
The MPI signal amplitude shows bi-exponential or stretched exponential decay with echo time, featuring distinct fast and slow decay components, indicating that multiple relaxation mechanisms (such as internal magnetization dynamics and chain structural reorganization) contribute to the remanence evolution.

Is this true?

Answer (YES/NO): NO